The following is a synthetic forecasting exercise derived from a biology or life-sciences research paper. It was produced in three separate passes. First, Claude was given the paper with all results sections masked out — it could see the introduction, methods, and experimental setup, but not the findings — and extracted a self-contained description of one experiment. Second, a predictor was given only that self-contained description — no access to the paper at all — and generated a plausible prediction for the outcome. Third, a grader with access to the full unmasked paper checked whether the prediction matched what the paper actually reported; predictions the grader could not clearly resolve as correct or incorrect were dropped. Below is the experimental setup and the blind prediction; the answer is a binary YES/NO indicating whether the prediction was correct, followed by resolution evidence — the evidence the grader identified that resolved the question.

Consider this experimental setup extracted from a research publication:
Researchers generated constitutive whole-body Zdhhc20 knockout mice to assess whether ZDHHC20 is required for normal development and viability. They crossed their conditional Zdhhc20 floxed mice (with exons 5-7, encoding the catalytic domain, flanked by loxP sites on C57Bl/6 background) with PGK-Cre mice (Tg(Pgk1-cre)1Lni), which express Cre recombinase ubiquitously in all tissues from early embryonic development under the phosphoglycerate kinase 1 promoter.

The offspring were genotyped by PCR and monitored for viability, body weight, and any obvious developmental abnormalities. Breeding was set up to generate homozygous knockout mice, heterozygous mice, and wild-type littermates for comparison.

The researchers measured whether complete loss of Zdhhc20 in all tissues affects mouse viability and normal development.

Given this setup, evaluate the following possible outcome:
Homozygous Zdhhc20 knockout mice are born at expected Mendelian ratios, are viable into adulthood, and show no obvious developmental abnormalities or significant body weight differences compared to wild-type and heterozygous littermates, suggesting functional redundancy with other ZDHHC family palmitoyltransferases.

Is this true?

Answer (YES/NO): NO